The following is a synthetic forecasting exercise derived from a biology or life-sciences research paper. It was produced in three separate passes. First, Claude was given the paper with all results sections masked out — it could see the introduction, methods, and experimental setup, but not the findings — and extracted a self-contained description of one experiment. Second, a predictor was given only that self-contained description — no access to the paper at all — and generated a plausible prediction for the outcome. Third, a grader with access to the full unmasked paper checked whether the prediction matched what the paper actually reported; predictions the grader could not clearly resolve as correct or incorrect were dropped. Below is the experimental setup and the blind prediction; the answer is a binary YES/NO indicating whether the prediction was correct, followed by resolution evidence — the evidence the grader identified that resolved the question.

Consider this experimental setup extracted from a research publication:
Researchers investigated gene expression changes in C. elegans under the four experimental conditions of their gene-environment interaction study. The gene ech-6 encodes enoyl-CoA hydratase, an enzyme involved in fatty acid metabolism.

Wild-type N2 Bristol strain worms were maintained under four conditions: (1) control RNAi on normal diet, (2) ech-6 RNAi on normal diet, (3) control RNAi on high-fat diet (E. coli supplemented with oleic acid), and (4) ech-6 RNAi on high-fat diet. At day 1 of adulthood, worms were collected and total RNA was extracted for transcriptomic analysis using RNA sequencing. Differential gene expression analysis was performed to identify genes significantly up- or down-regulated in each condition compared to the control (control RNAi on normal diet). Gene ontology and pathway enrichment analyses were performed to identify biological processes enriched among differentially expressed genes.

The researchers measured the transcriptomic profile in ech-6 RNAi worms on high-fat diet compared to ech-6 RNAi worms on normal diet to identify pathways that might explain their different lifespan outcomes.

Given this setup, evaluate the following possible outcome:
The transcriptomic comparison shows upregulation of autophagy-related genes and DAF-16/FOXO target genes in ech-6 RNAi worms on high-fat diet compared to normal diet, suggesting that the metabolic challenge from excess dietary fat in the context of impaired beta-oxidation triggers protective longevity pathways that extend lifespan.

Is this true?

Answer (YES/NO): NO